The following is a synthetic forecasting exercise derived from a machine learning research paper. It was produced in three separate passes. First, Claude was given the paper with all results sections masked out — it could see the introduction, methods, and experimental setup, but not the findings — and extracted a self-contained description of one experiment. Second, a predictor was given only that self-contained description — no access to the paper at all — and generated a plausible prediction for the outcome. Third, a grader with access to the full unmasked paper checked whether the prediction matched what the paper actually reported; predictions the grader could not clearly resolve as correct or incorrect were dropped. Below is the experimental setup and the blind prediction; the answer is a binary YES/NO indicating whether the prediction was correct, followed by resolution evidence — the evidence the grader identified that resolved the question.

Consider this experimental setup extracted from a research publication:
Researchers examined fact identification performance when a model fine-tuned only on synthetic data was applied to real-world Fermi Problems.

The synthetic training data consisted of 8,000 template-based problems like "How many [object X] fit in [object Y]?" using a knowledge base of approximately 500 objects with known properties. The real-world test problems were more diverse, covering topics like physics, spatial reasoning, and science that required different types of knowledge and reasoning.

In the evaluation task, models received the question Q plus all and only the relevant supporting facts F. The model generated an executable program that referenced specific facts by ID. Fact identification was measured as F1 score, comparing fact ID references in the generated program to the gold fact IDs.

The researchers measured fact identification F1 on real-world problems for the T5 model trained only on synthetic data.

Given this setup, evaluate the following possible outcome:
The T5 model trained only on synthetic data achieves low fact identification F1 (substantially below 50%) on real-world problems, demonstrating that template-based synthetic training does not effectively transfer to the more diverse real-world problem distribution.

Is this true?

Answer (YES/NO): NO